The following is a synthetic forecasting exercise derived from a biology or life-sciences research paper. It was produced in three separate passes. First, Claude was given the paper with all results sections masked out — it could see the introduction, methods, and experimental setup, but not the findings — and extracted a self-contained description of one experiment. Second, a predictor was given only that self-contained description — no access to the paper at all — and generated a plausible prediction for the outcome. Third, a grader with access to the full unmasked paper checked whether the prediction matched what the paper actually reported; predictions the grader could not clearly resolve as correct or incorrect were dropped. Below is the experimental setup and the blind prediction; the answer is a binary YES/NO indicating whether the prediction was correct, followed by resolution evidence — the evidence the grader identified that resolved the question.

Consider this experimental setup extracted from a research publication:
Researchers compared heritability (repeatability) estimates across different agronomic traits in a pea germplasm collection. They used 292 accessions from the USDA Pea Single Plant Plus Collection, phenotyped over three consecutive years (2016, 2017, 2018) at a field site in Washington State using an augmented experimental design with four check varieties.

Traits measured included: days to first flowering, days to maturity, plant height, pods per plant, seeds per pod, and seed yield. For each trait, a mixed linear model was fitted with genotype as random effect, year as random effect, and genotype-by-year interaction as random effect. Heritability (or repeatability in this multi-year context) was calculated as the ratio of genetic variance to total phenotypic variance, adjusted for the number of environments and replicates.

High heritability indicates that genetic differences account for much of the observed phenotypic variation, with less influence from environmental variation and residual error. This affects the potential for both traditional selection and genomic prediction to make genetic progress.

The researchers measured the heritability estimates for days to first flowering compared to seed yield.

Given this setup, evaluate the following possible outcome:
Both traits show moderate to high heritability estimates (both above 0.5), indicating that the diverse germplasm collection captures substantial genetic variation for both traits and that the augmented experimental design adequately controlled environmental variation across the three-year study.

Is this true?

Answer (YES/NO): YES